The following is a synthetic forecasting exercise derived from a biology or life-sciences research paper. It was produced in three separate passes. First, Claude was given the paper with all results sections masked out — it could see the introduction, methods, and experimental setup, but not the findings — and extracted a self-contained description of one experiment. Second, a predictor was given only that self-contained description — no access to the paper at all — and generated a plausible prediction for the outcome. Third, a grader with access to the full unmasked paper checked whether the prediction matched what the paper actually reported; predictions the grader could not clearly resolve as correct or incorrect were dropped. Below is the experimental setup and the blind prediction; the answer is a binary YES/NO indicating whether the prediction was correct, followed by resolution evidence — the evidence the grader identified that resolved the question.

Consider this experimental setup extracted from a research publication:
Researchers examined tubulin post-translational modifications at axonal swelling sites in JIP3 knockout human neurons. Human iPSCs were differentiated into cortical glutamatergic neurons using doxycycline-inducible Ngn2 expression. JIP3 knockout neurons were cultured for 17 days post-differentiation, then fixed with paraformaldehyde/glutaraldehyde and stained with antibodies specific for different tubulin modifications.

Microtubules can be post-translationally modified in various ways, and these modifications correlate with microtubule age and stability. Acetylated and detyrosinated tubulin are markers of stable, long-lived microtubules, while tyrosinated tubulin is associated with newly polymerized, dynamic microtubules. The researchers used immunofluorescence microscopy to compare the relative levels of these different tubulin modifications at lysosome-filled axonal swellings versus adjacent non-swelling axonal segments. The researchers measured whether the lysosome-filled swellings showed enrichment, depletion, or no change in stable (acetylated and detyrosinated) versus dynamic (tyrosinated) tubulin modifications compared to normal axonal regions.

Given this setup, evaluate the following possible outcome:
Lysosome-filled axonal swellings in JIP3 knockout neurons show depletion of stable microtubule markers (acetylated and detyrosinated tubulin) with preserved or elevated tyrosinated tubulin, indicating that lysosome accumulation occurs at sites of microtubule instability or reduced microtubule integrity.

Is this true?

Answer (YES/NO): NO